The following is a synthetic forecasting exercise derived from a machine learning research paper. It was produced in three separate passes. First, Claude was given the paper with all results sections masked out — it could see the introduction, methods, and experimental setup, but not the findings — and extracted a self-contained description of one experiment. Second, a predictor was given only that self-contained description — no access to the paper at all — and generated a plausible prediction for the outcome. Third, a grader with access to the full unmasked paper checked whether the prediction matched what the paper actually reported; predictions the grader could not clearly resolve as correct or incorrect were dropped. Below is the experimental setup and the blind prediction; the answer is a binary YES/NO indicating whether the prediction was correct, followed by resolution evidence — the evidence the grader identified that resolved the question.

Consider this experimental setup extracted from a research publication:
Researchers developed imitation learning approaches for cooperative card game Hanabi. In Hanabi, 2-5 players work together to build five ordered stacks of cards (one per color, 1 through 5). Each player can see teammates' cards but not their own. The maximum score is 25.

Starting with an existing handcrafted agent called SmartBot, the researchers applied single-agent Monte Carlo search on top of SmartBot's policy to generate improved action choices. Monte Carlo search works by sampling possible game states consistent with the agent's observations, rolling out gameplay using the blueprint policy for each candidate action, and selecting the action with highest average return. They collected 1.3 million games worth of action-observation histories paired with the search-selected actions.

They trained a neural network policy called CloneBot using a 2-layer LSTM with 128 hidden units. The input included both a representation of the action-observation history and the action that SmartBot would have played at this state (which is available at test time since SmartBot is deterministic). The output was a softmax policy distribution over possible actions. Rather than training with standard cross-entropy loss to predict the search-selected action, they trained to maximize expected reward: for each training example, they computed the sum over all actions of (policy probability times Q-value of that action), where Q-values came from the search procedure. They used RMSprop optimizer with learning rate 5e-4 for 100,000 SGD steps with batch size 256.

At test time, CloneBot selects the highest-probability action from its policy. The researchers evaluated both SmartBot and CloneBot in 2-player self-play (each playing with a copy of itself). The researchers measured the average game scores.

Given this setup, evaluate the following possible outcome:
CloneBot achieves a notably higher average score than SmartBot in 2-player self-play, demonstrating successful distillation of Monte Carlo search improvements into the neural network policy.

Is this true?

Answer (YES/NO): YES